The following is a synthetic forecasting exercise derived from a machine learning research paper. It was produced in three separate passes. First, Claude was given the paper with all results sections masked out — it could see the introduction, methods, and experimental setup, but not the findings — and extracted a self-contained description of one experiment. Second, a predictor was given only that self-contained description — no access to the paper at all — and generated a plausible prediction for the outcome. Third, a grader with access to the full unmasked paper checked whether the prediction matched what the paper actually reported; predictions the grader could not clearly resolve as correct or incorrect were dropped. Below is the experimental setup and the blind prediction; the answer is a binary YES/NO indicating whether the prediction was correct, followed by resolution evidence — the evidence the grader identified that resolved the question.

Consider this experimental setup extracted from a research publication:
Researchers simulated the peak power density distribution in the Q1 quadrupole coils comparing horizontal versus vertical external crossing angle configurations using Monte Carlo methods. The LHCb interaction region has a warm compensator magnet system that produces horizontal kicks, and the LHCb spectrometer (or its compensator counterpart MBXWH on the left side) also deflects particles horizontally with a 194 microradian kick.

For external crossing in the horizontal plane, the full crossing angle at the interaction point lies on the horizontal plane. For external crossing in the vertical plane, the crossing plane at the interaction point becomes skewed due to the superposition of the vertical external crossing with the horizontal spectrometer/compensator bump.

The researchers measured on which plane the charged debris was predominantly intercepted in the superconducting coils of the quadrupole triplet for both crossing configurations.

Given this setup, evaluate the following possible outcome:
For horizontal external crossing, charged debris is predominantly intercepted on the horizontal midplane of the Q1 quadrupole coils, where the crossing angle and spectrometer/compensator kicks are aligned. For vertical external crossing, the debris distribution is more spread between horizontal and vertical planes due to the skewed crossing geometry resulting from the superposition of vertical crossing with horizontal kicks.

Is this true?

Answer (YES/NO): NO